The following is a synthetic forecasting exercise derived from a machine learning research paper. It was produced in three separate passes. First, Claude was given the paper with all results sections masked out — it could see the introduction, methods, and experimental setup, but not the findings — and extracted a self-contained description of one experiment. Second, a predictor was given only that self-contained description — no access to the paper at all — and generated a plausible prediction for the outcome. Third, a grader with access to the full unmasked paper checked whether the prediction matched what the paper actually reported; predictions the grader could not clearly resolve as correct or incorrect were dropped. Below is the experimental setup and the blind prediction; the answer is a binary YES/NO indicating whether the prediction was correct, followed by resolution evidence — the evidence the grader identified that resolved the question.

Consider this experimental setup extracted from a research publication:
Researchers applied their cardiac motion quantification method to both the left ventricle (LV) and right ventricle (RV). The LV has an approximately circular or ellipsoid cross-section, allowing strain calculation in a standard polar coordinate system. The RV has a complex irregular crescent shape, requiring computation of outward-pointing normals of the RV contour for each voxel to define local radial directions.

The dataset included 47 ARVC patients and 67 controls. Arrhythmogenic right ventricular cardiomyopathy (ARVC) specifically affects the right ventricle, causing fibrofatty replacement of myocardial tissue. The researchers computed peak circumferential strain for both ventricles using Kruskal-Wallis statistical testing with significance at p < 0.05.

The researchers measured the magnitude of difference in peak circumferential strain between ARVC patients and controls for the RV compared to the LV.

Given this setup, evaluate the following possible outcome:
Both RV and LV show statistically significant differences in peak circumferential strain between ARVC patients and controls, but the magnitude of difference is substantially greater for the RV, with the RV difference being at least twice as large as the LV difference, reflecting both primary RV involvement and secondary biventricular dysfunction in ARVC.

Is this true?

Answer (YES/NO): NO